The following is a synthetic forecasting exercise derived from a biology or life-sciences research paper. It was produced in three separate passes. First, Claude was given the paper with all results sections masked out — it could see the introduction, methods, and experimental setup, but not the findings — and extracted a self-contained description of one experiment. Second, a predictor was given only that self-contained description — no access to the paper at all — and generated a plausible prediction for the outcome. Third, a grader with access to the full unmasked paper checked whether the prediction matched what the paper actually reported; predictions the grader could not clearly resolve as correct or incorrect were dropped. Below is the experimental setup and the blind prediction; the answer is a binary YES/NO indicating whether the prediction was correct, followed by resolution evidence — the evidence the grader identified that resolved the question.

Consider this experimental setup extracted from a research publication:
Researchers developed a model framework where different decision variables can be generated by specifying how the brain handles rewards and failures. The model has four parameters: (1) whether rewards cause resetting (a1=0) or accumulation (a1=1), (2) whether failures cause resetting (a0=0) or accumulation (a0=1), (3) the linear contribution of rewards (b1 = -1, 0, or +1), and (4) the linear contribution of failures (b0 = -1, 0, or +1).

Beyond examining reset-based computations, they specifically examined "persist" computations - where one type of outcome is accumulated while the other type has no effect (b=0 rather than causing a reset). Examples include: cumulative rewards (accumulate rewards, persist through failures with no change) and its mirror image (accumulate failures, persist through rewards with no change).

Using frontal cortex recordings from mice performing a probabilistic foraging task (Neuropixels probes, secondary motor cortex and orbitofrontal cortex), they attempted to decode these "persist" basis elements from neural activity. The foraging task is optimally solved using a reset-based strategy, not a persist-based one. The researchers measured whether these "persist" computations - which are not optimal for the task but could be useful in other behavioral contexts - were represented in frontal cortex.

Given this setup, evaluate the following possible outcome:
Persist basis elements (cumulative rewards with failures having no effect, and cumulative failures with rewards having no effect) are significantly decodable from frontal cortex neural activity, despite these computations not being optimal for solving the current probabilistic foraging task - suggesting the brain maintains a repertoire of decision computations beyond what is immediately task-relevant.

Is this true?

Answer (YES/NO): YES